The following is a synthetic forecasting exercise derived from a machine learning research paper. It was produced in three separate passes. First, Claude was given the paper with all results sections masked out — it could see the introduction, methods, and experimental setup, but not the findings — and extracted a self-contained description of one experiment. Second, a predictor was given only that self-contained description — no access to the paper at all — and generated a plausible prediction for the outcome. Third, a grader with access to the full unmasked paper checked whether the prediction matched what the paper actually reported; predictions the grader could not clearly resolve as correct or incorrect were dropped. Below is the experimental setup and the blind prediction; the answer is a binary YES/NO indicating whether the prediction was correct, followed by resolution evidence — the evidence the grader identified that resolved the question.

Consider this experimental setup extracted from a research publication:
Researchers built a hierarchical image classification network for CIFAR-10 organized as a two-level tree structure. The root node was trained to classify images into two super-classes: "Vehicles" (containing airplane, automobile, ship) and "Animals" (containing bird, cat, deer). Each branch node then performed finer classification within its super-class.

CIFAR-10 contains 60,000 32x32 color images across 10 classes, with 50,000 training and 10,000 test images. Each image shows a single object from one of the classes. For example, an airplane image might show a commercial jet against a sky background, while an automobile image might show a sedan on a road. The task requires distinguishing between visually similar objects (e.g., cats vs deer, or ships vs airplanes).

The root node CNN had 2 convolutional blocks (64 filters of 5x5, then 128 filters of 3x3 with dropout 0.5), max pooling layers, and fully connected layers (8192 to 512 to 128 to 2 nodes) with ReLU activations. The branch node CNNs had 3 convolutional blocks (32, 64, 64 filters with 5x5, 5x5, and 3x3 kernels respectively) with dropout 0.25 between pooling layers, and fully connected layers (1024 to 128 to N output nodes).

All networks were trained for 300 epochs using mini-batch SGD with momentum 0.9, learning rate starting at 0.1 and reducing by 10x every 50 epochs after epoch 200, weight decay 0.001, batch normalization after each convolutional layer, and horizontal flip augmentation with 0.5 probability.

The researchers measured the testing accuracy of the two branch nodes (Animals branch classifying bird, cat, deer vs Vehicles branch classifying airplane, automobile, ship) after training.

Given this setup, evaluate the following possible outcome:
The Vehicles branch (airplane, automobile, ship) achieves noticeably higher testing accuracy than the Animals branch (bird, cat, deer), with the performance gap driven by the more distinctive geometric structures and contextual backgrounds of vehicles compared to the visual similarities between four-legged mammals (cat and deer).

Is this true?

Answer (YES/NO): YES